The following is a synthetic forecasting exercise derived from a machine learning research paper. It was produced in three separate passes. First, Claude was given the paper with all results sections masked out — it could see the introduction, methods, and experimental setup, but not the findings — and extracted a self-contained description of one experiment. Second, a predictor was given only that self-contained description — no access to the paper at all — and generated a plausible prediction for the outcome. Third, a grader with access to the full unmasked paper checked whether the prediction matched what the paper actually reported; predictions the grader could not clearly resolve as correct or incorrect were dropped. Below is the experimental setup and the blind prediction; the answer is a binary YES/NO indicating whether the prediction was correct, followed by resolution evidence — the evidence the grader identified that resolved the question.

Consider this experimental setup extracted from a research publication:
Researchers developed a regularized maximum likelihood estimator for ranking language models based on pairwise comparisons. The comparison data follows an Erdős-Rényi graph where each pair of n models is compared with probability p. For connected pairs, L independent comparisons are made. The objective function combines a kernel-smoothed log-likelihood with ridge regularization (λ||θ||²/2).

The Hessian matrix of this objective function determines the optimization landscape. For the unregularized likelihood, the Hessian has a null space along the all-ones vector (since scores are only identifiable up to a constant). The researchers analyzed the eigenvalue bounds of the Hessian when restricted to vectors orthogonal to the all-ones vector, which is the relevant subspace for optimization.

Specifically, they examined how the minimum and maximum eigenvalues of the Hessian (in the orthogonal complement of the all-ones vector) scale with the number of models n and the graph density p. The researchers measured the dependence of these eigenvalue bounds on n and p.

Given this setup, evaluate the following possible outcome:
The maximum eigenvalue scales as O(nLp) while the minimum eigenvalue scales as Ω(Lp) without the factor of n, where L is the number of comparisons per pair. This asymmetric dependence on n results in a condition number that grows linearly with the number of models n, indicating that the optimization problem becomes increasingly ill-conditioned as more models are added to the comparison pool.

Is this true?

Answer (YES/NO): NO